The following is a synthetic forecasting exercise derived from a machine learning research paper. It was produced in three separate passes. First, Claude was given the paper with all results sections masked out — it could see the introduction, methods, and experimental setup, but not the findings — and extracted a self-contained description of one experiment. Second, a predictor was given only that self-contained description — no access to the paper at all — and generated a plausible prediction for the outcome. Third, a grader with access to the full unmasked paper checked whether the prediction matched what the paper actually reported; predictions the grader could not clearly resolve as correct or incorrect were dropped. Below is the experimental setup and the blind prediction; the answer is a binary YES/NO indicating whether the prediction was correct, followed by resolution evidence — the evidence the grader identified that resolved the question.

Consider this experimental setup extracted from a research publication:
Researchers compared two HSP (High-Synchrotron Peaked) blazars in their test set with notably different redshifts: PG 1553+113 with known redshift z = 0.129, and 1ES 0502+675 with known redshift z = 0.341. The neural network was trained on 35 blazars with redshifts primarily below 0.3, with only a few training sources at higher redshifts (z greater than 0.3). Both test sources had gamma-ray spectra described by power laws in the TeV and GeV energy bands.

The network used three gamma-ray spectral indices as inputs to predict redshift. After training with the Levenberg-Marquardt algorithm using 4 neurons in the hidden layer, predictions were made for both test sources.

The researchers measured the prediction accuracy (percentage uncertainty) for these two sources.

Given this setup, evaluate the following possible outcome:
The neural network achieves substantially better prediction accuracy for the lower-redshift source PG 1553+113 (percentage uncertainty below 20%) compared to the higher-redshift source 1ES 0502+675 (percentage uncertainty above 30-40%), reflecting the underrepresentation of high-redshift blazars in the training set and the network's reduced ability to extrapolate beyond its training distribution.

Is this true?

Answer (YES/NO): NO